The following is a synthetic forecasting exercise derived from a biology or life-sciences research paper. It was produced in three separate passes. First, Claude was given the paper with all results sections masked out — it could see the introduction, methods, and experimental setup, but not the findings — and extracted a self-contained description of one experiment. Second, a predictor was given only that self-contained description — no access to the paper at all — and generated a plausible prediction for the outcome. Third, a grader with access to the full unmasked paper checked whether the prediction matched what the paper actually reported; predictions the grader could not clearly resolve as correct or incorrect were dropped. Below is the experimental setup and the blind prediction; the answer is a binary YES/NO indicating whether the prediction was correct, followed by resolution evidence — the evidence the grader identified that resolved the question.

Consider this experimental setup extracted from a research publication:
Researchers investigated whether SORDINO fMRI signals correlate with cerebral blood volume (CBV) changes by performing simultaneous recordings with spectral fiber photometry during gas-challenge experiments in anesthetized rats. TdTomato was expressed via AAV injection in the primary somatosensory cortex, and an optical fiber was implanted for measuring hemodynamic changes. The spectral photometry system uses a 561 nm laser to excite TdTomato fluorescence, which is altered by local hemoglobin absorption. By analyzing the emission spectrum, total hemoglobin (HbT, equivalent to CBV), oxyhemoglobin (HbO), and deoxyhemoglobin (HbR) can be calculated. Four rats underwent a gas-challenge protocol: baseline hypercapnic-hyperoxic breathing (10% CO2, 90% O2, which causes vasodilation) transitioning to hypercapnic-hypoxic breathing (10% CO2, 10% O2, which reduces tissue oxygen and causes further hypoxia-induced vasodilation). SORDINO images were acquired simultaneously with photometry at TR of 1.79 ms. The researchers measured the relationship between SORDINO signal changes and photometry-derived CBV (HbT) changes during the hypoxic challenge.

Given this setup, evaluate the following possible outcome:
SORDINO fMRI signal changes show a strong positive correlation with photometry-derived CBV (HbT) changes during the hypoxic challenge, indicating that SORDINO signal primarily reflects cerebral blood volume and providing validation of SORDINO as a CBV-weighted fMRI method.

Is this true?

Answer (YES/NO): NO